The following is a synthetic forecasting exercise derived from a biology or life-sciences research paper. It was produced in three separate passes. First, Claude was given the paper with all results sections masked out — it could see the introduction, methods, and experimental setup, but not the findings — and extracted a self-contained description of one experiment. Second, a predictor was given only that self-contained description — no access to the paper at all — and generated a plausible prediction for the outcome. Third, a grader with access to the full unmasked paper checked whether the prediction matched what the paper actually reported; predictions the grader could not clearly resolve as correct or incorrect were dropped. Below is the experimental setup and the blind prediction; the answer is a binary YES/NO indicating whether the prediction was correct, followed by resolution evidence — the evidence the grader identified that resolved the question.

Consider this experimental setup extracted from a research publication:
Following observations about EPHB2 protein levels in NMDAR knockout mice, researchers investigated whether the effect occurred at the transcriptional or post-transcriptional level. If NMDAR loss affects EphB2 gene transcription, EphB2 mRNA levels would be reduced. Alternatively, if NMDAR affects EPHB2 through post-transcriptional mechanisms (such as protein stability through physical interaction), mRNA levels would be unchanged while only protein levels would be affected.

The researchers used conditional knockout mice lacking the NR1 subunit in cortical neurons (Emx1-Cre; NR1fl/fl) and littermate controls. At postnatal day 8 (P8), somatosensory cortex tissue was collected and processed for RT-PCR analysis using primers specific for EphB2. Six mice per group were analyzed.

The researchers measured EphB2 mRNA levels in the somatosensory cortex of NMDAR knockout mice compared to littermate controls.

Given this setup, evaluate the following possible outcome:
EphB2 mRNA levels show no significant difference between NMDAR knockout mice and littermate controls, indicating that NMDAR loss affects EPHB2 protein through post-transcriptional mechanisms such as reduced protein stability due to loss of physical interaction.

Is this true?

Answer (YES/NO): YES